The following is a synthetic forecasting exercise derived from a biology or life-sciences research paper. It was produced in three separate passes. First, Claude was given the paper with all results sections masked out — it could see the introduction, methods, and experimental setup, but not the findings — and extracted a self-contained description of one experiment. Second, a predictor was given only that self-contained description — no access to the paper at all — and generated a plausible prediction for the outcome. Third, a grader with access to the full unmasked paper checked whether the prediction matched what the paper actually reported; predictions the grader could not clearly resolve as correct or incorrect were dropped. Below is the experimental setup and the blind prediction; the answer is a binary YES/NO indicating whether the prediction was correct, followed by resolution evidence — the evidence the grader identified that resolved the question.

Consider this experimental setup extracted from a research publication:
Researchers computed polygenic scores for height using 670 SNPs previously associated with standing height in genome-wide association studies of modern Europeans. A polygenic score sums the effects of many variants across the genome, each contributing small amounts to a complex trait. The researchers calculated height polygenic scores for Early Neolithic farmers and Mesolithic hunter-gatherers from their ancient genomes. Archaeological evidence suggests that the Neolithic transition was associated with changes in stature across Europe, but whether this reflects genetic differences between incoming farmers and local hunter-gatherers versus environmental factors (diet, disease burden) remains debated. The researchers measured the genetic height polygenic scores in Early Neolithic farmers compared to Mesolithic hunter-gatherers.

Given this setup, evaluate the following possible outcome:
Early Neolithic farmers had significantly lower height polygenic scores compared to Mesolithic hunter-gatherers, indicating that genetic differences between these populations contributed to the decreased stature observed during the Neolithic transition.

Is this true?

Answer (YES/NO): YES